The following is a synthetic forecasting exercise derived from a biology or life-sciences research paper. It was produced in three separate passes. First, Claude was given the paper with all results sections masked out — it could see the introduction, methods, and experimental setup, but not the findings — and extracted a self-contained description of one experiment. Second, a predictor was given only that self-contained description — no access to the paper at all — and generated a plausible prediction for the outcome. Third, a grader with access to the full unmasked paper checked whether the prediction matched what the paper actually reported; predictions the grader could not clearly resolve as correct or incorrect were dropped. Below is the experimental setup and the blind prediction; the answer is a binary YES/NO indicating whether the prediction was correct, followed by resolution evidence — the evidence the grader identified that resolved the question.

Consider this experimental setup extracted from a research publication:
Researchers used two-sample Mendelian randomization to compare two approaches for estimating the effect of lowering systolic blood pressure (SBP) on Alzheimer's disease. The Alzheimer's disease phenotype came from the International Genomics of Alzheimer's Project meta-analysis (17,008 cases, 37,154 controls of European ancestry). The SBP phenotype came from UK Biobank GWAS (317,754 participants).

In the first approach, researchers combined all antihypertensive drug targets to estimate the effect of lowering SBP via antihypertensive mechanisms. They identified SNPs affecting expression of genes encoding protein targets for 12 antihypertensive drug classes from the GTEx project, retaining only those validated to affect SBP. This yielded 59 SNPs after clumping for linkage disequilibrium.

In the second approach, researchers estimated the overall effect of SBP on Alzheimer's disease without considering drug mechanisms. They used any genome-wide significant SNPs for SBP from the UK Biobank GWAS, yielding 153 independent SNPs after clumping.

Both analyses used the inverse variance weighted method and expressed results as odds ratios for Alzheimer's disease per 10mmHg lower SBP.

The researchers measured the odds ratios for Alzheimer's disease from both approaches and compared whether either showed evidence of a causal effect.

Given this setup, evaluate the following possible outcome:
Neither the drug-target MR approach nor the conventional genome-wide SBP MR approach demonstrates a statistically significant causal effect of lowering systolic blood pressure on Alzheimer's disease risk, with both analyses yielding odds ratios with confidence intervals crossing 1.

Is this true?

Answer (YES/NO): YES